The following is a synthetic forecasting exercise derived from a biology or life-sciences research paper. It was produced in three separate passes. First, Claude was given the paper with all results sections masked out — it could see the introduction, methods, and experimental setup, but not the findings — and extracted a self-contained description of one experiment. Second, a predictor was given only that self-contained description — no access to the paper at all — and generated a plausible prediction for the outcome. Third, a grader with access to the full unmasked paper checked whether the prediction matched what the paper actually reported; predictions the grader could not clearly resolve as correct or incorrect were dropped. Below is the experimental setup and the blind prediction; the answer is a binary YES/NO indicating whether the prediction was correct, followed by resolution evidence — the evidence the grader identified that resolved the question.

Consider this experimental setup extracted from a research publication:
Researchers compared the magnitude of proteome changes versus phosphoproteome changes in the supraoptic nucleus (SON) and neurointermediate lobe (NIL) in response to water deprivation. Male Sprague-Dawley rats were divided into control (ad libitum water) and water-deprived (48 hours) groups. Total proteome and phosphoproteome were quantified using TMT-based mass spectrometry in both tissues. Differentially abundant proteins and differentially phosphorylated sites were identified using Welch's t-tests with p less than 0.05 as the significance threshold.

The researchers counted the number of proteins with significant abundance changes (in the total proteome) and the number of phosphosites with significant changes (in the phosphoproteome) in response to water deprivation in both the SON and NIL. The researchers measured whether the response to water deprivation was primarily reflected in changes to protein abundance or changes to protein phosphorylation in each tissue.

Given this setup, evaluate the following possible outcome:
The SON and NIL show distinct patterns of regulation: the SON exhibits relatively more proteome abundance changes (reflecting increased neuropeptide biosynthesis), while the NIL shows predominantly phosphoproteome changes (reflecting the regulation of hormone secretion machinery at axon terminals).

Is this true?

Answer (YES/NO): YES